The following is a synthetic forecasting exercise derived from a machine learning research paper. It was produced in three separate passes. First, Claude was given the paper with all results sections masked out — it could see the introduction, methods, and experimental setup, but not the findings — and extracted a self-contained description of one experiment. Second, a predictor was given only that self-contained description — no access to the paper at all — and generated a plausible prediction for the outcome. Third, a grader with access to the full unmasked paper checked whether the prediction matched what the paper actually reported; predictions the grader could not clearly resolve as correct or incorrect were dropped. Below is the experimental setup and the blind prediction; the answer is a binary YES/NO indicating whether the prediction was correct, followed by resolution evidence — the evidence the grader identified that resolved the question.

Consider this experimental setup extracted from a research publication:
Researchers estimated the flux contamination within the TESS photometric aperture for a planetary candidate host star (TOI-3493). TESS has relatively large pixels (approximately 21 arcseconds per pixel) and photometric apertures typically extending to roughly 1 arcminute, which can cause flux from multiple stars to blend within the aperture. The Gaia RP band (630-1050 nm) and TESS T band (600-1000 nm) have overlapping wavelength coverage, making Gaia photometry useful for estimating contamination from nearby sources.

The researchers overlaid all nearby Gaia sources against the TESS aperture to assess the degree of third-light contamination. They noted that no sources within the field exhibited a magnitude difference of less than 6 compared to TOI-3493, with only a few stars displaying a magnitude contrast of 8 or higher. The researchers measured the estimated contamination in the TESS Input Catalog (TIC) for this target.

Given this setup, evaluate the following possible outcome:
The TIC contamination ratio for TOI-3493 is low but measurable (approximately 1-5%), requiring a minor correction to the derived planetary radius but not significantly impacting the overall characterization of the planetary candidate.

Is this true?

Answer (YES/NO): NO